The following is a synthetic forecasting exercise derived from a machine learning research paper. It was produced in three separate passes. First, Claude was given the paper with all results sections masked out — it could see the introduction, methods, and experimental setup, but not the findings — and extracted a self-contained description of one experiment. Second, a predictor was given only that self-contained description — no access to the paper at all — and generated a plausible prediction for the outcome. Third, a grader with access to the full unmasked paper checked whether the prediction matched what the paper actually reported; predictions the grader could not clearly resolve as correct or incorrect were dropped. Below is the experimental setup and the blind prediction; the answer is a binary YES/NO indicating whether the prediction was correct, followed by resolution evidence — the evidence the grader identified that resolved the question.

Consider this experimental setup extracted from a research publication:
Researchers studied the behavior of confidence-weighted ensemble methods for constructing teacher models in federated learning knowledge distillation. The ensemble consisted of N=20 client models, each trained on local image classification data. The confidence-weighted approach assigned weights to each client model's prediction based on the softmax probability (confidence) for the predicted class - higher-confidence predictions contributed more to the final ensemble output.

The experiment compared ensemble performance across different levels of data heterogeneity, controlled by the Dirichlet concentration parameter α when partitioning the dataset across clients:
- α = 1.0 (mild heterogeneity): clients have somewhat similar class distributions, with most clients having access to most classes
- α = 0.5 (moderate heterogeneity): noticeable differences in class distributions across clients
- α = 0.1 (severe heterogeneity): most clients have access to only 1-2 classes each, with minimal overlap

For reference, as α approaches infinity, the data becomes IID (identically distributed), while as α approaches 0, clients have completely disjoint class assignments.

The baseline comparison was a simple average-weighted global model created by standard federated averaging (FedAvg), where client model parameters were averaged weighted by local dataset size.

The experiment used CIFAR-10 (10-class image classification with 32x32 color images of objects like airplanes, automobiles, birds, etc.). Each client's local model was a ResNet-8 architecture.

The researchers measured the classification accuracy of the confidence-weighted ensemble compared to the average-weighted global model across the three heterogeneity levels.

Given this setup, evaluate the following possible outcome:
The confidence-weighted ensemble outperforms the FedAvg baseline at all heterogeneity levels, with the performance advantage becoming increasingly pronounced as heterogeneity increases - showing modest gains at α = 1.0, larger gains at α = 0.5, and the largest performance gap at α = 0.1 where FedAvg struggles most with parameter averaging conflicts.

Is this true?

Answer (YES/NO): NO